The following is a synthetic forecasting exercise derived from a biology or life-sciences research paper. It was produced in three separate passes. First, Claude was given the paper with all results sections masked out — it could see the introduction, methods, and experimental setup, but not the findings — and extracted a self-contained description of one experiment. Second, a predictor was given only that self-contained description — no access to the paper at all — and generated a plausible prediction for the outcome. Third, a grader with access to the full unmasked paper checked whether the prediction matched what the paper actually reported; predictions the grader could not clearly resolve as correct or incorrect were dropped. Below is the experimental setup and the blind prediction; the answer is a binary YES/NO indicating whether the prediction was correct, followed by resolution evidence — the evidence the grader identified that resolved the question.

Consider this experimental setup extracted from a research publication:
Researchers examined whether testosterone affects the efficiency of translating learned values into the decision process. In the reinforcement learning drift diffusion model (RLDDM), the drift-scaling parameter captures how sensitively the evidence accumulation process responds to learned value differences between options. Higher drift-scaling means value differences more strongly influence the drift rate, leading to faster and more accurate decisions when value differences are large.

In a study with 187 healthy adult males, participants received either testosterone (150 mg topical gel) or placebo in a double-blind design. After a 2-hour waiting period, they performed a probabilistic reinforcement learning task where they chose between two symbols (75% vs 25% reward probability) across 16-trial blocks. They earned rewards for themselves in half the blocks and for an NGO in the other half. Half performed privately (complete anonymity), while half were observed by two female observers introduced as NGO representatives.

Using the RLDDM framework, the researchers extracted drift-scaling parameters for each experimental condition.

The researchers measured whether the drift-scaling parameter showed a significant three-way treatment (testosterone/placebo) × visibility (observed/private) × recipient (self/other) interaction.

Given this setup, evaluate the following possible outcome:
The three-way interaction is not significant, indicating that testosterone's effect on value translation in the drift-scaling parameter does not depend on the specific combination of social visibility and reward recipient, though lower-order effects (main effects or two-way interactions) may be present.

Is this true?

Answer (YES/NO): YES